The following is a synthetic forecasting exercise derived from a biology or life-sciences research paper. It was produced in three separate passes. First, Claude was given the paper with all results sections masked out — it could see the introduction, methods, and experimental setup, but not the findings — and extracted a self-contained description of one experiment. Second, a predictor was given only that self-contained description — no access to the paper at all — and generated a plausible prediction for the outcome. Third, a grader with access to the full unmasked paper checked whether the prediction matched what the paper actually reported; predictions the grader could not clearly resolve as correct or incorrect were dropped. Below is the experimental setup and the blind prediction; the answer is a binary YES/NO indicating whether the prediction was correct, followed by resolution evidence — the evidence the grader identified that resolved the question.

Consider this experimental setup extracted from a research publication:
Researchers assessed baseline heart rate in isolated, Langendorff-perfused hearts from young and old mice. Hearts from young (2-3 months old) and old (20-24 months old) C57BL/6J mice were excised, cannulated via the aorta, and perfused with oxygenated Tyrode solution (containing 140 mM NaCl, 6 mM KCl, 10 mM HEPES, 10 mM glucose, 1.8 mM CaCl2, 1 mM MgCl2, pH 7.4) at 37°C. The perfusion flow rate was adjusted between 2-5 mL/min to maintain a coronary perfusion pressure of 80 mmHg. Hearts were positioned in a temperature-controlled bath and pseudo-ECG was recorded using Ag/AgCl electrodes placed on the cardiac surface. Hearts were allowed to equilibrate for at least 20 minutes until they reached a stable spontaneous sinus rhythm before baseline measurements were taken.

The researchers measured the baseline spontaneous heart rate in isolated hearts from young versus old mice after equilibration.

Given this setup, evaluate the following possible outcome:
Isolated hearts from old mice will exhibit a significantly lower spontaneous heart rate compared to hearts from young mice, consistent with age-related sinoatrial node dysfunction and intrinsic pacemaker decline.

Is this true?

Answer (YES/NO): YES